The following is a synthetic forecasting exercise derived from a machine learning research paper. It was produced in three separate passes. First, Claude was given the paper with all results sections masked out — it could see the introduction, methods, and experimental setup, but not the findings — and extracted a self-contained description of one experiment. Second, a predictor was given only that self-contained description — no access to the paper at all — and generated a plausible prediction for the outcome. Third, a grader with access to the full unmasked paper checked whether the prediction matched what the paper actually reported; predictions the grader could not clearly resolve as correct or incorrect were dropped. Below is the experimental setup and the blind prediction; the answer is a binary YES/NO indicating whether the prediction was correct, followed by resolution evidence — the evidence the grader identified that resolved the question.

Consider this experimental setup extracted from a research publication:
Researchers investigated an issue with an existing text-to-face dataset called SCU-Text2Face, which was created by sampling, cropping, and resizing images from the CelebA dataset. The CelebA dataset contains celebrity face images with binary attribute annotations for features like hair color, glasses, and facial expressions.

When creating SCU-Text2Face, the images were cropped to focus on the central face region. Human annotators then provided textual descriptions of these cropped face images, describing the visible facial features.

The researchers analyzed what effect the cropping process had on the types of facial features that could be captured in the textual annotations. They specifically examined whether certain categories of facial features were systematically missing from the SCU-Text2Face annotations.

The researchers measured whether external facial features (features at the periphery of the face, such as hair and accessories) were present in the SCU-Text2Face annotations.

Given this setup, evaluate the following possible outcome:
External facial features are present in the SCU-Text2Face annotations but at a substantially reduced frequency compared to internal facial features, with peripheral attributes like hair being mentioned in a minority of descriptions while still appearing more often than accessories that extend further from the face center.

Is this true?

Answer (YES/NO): NO